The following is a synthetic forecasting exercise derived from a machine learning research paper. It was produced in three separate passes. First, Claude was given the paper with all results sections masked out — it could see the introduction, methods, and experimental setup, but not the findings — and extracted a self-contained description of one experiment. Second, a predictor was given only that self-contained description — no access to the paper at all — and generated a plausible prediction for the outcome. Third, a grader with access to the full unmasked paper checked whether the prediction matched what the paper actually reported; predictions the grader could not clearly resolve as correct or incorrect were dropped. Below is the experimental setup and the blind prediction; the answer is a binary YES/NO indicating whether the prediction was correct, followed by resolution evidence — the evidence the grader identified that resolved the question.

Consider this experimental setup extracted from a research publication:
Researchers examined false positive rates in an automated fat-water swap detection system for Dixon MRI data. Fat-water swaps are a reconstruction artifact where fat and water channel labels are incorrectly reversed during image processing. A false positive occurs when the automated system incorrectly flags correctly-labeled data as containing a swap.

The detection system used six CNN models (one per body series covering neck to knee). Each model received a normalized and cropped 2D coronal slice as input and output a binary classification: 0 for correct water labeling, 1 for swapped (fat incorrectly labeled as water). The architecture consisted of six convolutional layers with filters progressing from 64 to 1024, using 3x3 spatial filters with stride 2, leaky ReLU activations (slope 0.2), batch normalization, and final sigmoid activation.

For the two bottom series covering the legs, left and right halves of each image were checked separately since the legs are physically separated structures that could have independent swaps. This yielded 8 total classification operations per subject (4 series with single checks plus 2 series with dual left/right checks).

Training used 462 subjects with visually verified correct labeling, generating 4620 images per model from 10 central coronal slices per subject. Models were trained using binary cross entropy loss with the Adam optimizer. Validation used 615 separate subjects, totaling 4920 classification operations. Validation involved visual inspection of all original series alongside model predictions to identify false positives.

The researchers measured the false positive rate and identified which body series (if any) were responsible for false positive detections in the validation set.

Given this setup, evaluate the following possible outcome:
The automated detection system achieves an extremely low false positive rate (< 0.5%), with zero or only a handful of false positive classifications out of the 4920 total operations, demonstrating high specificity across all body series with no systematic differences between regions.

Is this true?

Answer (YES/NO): YES